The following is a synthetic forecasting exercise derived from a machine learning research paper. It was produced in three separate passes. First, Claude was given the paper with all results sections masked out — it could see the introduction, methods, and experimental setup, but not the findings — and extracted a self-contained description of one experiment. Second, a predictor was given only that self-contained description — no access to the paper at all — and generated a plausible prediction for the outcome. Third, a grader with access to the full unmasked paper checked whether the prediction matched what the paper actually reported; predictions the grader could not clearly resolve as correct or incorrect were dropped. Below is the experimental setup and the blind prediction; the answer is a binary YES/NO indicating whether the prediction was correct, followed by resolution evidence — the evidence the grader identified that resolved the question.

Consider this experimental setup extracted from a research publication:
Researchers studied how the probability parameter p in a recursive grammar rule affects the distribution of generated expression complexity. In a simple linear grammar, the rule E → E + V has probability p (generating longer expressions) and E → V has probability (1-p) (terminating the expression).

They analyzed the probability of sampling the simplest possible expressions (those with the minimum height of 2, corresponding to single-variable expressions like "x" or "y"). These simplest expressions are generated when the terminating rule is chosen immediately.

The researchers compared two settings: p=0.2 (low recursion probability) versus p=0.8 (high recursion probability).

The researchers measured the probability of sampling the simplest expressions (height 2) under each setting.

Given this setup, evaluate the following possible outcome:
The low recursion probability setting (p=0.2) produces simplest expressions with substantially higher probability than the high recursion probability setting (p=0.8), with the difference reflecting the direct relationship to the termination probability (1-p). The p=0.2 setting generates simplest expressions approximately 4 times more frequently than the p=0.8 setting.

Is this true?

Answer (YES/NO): YES